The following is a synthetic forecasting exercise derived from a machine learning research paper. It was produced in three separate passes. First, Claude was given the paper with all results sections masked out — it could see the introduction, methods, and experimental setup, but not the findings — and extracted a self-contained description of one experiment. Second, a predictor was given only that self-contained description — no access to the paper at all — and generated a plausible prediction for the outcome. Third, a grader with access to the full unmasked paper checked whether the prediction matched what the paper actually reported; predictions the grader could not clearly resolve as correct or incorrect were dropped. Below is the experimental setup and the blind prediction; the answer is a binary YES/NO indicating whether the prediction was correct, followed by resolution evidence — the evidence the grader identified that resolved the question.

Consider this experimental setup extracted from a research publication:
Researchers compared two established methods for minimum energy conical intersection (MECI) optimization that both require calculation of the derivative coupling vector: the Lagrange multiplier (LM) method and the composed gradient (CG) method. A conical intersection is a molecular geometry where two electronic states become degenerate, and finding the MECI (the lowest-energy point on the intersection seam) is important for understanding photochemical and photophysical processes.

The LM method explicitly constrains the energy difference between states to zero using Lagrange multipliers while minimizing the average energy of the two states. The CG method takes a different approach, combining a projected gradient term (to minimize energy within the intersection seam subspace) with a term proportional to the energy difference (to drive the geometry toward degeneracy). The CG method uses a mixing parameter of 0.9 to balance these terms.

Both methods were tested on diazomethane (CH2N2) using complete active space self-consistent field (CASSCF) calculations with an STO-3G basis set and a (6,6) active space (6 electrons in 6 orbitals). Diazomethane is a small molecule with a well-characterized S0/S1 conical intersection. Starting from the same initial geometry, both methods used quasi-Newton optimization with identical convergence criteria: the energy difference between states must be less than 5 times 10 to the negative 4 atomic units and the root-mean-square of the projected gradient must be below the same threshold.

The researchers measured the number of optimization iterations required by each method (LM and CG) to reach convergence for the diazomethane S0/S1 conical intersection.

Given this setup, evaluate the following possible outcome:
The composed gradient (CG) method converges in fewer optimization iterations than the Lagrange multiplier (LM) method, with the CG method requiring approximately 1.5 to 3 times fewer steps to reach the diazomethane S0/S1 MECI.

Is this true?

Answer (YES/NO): NO